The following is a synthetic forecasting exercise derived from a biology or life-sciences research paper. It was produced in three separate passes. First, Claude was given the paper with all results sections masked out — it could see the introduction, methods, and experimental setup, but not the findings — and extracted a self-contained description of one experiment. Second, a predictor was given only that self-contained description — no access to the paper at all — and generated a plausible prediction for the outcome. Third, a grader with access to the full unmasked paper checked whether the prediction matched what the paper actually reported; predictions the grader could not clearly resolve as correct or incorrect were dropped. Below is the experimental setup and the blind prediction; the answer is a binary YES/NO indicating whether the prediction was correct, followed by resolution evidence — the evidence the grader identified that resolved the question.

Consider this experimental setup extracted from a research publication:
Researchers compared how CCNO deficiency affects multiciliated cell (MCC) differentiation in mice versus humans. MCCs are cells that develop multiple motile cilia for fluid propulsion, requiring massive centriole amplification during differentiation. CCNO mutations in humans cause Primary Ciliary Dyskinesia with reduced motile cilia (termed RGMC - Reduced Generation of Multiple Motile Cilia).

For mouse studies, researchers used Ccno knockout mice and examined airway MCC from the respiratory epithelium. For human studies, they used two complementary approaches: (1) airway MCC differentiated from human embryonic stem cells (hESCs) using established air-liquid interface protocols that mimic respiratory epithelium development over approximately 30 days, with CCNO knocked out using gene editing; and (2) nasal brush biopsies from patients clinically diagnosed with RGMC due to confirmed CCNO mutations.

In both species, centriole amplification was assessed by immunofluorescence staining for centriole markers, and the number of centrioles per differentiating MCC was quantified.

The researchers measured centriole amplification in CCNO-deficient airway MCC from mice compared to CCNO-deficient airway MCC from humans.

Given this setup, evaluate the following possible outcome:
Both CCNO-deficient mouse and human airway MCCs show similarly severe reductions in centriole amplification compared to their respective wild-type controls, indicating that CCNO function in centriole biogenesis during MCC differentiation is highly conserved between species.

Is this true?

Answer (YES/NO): NO